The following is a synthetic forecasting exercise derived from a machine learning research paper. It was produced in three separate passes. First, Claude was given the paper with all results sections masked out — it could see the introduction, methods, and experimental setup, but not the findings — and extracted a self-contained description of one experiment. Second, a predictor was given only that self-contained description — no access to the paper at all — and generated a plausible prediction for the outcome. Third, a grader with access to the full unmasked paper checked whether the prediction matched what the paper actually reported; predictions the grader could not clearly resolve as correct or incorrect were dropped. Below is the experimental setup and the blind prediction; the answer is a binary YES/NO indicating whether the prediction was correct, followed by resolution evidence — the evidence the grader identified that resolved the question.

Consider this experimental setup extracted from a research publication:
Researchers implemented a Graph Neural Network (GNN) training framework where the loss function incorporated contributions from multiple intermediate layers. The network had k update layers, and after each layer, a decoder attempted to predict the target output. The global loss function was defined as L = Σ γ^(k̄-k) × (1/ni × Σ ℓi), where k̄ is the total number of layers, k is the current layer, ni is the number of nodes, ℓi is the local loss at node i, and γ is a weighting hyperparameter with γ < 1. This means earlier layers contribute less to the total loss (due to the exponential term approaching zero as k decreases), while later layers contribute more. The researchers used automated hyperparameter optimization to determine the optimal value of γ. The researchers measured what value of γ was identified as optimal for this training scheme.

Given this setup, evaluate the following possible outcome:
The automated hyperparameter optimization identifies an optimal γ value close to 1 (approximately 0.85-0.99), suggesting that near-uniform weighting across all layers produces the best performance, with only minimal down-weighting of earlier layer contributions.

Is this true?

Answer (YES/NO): NO